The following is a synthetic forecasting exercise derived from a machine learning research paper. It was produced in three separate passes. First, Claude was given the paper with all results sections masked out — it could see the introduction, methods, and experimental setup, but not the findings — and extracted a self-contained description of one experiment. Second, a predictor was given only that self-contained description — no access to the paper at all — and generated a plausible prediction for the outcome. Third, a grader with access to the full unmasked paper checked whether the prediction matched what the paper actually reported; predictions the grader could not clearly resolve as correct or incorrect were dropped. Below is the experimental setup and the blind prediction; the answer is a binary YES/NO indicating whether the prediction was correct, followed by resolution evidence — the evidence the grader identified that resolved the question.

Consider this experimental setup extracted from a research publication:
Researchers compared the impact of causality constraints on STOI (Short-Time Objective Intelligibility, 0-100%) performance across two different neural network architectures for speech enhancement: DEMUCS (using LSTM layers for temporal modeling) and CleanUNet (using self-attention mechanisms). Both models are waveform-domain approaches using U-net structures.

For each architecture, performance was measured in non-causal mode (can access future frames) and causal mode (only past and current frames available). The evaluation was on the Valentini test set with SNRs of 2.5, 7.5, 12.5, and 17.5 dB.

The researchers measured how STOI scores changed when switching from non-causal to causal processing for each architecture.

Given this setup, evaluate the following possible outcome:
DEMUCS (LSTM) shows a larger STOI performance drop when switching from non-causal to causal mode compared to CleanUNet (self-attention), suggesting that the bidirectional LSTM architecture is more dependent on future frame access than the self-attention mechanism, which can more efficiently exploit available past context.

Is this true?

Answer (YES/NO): NO